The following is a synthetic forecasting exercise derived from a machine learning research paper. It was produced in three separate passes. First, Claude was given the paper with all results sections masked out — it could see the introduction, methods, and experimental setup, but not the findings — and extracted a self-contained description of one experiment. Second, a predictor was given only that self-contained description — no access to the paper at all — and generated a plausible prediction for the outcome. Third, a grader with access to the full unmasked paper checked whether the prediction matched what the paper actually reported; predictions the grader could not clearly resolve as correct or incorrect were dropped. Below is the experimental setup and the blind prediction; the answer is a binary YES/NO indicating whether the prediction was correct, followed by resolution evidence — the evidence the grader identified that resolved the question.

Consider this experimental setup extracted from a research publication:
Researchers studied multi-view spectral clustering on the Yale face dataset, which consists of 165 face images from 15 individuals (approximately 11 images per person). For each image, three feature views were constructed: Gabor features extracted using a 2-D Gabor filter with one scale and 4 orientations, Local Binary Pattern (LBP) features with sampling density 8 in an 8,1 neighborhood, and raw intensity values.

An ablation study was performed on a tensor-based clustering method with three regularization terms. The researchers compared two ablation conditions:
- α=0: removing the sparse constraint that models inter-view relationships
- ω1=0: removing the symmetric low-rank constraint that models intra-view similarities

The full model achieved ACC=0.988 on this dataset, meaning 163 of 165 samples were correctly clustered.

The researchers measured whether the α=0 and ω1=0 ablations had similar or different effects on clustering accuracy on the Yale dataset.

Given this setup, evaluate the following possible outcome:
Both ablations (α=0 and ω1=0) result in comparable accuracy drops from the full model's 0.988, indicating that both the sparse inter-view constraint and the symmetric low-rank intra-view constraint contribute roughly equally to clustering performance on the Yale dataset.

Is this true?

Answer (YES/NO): NO